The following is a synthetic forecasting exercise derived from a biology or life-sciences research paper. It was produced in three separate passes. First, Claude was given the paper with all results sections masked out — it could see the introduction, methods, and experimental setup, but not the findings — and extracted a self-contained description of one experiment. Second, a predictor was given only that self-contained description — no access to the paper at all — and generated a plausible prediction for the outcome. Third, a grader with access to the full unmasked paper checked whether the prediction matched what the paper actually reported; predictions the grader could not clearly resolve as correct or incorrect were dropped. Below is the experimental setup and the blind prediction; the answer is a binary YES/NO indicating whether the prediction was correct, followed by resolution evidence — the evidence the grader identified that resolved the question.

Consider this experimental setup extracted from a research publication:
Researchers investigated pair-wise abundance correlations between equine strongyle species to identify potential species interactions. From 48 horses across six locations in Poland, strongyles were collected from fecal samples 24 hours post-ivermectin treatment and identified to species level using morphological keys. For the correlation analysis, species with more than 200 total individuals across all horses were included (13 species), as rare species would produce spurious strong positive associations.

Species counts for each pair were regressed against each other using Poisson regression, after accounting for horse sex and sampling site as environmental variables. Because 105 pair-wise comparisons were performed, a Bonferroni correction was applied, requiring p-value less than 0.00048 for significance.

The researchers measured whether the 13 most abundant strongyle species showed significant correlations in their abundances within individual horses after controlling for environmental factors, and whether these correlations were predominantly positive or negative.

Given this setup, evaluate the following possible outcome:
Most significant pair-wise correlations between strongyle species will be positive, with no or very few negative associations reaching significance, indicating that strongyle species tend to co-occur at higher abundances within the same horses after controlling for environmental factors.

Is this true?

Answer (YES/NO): YES